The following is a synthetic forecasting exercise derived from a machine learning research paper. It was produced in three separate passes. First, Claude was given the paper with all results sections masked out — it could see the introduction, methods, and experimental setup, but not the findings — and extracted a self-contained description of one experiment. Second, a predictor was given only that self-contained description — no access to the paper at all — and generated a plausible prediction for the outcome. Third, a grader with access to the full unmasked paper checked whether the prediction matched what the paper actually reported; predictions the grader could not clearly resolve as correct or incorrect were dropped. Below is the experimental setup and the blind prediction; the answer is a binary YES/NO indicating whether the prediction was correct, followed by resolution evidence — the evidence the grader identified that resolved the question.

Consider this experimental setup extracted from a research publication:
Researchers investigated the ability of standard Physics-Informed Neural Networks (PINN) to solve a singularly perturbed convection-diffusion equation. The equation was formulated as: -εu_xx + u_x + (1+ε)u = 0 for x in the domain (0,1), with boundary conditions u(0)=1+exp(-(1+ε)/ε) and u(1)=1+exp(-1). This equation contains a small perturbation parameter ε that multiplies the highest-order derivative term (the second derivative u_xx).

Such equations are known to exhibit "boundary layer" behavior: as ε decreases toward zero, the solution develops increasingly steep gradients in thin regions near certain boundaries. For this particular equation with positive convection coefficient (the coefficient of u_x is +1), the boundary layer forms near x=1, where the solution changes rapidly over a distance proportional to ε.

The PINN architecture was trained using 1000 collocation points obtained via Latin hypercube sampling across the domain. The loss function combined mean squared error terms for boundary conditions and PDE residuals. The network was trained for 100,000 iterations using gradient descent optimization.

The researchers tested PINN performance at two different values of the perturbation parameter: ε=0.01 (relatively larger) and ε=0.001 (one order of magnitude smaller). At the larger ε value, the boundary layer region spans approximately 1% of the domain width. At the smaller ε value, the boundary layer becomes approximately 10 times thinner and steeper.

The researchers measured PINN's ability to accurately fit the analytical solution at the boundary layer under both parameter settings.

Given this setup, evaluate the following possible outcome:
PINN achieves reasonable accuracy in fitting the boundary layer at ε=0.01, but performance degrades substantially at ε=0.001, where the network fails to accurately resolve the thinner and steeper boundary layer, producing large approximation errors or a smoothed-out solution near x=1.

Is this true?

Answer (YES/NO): YES